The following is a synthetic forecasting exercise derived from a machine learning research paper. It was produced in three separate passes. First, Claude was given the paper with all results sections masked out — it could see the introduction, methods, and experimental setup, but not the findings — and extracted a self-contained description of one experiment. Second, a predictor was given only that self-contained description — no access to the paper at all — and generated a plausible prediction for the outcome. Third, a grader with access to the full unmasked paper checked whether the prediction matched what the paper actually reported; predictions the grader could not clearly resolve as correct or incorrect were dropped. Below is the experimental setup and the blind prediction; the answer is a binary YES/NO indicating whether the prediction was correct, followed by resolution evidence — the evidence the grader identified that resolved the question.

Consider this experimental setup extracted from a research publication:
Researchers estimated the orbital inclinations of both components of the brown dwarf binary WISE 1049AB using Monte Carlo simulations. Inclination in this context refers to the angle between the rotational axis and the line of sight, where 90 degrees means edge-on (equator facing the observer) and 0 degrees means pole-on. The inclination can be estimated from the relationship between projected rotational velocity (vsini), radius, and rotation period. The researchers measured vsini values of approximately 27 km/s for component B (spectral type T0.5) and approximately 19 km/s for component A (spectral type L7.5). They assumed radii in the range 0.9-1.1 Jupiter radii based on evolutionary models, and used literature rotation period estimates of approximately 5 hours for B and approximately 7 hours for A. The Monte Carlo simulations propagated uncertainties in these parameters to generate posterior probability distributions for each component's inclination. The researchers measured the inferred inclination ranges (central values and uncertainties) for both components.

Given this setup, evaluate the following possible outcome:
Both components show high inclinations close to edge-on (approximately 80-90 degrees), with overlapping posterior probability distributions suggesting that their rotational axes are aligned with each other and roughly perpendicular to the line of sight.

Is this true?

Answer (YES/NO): NO